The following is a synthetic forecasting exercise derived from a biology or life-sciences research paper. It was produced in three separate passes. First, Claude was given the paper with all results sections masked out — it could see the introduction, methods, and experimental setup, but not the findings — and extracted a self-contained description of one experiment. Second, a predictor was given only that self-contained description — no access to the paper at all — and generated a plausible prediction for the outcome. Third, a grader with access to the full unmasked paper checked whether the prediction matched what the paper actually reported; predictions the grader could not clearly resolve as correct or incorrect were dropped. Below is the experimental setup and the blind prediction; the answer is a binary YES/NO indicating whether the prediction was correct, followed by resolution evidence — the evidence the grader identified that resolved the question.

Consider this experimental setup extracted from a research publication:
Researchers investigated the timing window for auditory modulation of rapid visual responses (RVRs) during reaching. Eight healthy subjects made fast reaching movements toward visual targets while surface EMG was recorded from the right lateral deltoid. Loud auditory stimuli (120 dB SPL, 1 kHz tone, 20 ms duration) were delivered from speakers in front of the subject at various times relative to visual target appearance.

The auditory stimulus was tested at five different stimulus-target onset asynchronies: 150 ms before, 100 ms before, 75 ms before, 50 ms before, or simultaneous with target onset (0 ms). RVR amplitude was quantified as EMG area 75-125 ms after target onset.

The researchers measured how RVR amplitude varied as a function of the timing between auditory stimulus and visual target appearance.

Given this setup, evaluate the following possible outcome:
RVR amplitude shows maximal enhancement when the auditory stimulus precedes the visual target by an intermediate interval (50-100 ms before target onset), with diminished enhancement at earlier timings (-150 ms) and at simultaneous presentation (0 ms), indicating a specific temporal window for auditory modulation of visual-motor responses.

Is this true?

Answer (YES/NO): NO